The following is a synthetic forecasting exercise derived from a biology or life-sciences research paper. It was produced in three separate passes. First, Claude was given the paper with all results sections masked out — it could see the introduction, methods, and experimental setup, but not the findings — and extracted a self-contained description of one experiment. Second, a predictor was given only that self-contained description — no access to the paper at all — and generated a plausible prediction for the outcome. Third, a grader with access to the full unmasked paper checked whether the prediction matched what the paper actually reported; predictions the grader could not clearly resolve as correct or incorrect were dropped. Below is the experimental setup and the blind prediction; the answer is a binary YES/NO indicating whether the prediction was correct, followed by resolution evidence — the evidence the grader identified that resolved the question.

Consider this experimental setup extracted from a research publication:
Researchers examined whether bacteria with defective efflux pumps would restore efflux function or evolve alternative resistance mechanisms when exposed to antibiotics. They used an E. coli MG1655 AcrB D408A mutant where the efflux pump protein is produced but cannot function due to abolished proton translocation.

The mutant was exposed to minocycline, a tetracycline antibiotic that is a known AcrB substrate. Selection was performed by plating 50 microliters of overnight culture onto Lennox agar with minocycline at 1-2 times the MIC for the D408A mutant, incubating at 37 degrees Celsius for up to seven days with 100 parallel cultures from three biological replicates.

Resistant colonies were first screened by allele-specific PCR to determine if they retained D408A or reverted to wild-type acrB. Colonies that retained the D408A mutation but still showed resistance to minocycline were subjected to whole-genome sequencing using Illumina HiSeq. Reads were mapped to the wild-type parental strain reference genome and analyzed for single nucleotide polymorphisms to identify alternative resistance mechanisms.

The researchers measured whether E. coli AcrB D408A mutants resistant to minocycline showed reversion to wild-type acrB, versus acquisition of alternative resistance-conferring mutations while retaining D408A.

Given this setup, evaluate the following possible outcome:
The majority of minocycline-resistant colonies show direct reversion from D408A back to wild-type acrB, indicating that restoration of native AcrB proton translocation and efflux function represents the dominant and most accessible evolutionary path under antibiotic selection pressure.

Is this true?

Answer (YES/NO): YES